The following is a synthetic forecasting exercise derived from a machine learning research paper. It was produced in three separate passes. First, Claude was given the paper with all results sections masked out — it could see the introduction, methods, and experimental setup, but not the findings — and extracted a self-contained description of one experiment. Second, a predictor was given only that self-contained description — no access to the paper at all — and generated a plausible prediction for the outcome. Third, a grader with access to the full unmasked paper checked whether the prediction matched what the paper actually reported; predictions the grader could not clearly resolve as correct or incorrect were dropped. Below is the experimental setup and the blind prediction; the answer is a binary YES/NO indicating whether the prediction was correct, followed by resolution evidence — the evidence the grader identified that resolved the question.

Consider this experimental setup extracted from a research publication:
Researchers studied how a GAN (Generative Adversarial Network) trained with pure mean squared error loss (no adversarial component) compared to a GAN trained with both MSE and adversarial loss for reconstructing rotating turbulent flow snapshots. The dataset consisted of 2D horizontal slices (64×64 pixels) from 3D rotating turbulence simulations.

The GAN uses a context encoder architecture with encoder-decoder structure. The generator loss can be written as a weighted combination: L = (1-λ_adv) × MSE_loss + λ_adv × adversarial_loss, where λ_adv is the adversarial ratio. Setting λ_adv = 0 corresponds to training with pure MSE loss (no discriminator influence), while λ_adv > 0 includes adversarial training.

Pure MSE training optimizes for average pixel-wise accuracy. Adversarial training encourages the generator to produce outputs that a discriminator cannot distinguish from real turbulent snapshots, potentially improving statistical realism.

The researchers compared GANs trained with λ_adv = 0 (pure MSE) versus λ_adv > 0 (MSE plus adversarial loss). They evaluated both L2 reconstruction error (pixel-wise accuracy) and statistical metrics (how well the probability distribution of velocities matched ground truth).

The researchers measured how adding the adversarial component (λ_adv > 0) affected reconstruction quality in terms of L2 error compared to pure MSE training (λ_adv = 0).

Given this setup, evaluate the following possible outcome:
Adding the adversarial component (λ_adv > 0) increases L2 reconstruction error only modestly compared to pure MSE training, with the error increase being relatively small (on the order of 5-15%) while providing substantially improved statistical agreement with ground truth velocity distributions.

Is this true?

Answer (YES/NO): NO